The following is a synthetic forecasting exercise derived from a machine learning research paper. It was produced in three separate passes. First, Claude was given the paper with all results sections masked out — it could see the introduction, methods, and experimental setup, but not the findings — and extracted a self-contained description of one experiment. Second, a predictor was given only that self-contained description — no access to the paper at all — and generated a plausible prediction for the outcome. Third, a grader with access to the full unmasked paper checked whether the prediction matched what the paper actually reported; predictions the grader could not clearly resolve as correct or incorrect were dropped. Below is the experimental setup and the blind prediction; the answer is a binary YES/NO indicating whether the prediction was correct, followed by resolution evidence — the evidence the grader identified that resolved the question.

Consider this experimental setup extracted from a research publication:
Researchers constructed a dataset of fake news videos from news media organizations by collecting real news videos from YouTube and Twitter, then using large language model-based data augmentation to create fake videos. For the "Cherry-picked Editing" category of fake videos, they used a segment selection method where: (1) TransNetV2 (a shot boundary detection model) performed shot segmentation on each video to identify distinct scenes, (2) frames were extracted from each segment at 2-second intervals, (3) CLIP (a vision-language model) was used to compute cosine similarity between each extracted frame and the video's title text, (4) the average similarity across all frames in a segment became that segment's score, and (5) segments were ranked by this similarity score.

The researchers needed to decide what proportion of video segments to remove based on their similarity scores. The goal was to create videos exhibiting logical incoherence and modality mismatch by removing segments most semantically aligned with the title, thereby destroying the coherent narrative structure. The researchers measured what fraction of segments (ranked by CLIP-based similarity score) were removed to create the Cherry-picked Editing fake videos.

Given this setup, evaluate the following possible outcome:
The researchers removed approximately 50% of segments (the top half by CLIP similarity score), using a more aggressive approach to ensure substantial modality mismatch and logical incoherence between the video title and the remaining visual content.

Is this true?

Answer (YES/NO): NO